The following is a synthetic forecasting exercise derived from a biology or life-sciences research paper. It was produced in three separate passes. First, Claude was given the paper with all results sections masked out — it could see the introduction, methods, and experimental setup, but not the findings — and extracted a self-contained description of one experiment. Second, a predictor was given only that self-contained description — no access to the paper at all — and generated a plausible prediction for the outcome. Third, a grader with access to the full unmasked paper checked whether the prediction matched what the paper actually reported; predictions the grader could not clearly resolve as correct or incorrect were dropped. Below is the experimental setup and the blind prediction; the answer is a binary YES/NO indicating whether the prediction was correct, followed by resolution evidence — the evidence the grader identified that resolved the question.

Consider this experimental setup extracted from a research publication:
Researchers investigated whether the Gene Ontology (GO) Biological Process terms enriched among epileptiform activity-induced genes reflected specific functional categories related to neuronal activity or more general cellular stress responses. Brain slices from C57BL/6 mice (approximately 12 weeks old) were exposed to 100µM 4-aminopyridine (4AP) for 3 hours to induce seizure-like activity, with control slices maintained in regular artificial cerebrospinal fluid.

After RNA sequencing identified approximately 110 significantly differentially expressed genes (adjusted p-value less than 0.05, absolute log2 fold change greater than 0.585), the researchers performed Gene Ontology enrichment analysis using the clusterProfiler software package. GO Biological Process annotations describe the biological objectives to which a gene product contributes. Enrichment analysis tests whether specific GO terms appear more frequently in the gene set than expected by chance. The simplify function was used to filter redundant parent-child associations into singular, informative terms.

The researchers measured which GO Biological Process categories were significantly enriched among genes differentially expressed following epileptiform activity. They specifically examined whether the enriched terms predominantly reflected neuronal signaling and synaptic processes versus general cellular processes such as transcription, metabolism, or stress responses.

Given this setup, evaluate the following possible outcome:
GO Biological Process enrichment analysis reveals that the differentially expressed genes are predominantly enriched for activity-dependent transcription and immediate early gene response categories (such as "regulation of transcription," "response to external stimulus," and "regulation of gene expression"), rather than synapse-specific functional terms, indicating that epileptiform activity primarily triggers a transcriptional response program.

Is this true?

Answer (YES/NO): NO